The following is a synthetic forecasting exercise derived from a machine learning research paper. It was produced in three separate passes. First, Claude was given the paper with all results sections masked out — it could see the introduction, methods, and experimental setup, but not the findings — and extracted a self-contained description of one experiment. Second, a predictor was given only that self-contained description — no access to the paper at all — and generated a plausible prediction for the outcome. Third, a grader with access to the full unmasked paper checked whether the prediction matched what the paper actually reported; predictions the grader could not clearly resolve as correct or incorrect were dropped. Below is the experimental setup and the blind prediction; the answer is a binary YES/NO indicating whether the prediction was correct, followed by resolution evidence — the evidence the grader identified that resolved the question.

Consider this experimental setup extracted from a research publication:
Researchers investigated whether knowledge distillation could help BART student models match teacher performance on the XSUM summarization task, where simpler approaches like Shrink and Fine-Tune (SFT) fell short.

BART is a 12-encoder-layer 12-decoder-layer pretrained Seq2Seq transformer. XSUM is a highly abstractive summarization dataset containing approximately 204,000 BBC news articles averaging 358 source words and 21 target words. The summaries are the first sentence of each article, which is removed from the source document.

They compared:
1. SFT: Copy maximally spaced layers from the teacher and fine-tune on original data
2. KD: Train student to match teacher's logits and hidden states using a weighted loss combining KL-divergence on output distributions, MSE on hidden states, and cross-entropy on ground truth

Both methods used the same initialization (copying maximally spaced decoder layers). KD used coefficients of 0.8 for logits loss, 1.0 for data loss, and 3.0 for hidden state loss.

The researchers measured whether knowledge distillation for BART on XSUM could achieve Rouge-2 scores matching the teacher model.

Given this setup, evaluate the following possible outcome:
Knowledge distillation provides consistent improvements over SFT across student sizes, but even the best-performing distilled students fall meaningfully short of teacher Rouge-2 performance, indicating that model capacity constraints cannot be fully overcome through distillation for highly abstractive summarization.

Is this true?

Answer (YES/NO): NO